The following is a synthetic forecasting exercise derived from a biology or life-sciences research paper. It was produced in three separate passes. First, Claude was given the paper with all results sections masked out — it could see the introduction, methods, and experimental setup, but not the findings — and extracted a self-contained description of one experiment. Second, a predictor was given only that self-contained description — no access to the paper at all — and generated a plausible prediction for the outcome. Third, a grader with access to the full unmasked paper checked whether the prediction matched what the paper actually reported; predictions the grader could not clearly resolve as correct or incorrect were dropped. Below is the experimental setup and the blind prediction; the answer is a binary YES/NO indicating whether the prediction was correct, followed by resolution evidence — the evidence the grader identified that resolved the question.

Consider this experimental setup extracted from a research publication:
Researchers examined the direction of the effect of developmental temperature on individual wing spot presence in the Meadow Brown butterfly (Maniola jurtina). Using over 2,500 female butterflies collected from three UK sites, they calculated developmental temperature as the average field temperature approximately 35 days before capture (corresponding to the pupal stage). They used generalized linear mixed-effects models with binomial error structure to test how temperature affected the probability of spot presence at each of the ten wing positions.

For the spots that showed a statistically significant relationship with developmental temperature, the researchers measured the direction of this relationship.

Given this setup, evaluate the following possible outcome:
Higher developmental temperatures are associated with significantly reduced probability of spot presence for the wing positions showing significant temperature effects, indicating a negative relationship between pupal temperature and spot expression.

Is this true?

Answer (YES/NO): YES